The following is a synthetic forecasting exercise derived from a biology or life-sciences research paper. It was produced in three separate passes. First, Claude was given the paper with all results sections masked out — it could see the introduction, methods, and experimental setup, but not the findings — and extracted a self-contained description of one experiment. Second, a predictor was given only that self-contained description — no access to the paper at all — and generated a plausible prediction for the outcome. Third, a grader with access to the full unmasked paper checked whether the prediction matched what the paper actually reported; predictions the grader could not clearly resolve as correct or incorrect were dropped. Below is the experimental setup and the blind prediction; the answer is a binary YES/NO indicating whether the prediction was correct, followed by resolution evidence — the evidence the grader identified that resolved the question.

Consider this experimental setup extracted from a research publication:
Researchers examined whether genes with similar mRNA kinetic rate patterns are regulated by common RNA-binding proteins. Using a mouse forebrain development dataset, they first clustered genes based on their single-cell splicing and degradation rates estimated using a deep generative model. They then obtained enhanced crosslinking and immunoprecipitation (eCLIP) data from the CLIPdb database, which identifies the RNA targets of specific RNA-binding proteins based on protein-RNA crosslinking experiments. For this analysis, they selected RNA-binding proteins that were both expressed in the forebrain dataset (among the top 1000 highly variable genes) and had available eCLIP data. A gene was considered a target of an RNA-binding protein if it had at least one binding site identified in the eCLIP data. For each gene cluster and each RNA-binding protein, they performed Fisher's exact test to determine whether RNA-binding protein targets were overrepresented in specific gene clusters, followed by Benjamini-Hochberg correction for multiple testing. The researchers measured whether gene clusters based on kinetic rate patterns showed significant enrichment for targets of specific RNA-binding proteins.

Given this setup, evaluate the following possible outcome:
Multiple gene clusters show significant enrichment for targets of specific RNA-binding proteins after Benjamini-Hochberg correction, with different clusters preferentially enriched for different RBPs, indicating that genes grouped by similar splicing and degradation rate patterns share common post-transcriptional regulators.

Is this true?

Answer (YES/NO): YES